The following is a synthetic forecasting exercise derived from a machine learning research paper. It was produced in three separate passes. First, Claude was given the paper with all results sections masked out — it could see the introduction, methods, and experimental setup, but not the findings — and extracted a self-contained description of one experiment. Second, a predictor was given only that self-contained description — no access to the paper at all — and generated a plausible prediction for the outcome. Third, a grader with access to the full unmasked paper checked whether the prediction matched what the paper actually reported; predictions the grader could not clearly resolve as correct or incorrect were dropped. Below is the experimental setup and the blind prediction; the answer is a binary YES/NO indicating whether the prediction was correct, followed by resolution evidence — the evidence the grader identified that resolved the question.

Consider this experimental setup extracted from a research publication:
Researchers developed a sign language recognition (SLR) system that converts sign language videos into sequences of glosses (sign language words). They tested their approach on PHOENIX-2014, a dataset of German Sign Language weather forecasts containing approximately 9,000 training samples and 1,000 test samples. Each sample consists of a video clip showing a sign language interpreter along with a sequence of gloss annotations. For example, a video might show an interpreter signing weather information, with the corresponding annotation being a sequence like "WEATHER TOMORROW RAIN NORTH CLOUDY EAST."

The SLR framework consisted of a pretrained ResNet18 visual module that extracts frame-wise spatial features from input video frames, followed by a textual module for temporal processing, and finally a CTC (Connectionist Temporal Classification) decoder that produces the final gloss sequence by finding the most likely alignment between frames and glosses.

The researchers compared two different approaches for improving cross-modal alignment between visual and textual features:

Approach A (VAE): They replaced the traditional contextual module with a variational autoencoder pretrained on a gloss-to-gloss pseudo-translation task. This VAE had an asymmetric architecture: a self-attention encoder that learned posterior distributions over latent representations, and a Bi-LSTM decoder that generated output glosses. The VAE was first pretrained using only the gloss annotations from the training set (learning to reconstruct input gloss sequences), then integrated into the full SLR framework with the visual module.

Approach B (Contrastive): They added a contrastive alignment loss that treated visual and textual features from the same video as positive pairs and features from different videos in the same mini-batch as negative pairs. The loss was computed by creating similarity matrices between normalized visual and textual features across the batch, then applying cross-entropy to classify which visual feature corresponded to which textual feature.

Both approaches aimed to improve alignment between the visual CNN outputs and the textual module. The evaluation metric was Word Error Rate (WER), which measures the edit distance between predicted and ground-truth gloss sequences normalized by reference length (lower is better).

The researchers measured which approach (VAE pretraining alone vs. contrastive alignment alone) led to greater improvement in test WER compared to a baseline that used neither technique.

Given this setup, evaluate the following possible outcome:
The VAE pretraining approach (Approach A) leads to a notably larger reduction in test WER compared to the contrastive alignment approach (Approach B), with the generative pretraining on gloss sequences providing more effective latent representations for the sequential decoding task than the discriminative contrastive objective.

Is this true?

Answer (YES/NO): YES